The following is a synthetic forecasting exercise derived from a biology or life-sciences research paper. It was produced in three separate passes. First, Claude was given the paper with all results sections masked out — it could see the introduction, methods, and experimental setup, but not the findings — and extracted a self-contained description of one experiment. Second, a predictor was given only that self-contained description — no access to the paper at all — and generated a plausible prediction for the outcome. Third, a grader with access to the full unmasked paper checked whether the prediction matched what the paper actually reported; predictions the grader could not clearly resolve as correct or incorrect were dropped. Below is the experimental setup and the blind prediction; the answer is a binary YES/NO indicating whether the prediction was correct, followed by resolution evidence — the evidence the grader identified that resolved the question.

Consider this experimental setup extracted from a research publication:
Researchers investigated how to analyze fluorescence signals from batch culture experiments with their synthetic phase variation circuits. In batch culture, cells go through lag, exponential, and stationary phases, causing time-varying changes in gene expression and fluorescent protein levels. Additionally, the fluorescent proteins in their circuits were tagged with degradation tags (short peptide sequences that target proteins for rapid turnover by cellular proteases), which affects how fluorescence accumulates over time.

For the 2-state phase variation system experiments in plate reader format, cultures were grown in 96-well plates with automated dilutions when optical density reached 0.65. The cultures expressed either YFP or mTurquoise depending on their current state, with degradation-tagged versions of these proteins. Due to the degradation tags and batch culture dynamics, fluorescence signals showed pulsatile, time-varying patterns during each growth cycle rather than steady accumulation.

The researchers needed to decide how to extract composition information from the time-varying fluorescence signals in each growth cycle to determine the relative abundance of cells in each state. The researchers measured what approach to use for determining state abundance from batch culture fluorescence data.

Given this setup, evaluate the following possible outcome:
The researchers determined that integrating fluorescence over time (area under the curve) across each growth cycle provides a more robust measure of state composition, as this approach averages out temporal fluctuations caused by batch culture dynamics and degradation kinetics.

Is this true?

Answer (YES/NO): NO